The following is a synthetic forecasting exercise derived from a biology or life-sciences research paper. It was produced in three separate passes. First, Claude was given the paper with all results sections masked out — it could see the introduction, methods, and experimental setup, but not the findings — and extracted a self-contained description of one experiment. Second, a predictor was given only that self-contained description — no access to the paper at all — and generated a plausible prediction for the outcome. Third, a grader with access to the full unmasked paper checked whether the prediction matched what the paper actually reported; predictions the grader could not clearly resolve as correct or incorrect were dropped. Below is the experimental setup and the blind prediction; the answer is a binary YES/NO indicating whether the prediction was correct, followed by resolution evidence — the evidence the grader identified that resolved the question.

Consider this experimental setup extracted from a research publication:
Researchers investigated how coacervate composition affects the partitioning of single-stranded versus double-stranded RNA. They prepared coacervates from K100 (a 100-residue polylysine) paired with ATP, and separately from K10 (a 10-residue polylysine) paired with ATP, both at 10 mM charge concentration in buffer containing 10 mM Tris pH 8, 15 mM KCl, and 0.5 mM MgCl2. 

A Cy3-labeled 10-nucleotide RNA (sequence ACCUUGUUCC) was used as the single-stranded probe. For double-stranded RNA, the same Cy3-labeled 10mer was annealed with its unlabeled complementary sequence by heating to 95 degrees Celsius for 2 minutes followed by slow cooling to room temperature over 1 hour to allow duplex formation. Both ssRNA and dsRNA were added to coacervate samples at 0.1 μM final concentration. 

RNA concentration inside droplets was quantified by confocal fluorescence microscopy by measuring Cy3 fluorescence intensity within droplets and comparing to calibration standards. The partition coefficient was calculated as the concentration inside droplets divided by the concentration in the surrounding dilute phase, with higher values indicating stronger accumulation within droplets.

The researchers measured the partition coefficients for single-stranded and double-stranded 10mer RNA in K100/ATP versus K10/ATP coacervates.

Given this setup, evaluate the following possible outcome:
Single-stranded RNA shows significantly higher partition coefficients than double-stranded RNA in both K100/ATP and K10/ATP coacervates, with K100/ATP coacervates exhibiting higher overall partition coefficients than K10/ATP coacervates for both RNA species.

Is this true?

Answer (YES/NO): NO